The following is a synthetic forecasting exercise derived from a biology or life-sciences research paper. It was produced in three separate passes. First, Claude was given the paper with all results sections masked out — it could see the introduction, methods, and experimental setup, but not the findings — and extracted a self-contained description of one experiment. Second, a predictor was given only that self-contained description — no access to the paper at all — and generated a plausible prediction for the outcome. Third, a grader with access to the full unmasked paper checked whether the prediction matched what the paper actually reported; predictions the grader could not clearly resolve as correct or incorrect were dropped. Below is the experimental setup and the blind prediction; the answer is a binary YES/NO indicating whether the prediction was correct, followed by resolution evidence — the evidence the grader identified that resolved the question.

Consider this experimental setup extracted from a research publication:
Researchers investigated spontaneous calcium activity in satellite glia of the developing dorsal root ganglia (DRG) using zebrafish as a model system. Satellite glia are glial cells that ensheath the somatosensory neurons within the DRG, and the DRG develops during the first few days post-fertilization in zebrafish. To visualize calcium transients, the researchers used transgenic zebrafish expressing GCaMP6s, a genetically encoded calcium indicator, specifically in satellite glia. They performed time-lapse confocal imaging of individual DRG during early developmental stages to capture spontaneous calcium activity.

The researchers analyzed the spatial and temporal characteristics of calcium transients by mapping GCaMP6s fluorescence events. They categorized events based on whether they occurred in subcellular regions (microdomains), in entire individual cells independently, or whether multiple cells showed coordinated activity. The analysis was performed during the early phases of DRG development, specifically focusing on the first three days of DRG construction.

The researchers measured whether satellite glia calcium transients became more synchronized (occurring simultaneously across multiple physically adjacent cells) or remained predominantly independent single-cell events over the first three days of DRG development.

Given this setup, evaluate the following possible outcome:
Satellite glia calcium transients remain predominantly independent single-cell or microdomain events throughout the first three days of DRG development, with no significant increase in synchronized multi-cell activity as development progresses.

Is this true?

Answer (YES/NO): NO